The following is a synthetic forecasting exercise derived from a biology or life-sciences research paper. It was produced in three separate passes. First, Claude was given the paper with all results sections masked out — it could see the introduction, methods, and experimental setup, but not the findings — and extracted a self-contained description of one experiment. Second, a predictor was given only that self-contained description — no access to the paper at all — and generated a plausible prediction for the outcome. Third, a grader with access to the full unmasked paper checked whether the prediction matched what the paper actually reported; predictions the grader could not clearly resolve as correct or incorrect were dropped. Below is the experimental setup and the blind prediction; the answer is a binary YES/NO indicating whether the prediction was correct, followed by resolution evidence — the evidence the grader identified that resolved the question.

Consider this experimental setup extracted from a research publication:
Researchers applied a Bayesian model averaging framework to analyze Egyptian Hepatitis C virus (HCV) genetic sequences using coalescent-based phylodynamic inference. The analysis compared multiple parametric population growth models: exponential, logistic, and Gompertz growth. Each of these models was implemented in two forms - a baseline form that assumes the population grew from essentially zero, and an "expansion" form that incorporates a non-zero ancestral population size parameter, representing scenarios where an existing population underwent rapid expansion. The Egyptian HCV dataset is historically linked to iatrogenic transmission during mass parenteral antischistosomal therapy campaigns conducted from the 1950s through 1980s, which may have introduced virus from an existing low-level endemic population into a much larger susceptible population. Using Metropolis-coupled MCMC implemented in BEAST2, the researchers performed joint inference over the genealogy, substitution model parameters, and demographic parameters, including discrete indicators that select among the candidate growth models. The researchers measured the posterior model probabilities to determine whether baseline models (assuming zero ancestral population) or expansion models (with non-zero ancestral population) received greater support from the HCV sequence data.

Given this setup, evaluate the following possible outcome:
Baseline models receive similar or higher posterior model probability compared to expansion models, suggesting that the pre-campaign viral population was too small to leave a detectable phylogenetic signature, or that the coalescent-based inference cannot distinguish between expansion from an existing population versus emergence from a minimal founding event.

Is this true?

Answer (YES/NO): NO